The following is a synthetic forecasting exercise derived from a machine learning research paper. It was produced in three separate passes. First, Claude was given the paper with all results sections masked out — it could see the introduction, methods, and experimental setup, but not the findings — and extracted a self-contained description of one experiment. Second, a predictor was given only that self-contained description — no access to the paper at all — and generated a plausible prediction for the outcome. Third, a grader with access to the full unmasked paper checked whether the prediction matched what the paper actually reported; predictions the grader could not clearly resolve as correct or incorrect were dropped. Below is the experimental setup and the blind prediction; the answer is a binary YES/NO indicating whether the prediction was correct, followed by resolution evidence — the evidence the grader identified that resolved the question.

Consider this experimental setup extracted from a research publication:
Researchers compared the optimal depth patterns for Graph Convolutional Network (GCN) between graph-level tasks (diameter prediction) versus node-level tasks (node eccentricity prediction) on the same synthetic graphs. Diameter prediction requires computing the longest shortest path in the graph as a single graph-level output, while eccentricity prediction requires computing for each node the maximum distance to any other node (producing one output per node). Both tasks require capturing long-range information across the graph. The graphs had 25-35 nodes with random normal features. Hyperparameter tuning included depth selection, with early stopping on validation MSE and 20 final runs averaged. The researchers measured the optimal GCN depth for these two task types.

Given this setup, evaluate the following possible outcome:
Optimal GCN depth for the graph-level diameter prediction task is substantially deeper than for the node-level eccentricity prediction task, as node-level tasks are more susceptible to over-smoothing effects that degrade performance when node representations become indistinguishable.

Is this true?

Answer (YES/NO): NO